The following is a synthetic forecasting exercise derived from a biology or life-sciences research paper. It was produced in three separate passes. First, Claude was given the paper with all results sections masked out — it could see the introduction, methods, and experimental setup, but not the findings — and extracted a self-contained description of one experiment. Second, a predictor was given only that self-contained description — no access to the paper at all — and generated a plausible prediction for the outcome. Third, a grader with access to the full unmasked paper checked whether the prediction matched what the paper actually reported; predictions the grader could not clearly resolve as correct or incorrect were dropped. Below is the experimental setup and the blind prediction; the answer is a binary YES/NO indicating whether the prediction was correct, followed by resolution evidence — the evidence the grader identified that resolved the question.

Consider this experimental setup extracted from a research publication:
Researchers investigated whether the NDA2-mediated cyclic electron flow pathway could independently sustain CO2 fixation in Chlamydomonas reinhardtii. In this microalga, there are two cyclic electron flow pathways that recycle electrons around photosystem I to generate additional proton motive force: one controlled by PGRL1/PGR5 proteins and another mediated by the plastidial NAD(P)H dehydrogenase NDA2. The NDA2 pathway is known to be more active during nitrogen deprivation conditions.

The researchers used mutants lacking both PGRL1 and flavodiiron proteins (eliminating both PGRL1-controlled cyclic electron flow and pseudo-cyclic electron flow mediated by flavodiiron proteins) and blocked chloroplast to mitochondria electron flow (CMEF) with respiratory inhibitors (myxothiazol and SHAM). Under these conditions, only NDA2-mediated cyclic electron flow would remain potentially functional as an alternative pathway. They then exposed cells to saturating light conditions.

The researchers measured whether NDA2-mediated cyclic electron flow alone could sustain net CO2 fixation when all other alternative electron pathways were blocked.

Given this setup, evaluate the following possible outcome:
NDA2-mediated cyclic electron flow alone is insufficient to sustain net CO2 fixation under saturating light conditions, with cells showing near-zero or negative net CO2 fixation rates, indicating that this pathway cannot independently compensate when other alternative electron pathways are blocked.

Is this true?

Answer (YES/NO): YES